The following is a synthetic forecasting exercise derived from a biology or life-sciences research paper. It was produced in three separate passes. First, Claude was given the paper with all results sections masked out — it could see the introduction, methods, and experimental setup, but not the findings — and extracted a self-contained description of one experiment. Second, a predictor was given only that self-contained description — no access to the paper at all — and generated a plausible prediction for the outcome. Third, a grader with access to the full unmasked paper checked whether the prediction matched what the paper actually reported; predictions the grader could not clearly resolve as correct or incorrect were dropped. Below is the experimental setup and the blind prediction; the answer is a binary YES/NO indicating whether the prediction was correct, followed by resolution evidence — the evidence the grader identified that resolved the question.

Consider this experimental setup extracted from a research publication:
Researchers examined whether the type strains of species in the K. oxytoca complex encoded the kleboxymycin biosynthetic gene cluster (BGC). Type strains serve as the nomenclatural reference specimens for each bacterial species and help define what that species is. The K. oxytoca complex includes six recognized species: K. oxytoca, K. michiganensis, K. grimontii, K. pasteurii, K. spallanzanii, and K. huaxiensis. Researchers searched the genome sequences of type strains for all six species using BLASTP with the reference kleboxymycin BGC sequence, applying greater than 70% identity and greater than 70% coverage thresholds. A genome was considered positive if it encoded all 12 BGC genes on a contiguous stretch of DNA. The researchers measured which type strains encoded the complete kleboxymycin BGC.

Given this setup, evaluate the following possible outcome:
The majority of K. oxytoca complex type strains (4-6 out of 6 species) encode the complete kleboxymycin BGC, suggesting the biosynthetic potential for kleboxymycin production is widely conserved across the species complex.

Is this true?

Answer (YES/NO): NO